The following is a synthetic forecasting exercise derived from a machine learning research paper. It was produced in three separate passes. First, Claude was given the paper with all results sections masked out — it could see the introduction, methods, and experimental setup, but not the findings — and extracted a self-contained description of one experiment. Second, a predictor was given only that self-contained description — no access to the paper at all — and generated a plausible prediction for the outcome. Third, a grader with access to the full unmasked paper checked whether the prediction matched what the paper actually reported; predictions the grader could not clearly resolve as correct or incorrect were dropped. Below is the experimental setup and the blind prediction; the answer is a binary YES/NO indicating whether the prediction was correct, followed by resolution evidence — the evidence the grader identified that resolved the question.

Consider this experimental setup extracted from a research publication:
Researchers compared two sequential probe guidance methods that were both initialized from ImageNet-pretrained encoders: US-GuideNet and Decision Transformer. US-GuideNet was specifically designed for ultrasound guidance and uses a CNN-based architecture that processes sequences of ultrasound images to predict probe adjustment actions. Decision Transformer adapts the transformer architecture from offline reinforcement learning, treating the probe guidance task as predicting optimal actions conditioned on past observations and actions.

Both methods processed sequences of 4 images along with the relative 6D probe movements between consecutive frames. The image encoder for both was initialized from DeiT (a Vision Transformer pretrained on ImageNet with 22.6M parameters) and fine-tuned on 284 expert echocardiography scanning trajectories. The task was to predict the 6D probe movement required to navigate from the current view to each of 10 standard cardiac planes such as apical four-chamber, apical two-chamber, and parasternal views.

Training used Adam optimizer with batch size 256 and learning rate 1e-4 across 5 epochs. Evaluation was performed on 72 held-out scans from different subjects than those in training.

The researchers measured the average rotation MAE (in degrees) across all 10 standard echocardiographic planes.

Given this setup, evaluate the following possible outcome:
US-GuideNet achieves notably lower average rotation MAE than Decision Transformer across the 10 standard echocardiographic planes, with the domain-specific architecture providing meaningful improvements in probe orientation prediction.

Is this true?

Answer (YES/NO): NO